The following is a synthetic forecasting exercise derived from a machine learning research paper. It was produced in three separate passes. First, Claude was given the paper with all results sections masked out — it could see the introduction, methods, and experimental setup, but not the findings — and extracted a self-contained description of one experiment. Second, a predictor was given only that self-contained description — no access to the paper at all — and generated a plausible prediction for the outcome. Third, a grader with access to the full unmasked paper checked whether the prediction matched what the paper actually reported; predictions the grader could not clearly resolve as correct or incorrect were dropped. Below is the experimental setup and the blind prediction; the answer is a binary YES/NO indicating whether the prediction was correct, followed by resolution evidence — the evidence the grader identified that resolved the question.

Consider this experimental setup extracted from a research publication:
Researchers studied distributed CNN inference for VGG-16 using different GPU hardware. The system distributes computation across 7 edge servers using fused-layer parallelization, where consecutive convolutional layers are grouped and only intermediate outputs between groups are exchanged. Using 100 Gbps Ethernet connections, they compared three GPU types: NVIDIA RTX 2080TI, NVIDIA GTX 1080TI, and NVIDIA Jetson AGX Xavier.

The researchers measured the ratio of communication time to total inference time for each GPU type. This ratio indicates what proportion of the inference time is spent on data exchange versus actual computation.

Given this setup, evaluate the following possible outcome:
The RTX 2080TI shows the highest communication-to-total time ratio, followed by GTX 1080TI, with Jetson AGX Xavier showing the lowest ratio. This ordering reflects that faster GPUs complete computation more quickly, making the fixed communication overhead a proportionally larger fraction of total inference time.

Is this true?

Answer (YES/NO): YES